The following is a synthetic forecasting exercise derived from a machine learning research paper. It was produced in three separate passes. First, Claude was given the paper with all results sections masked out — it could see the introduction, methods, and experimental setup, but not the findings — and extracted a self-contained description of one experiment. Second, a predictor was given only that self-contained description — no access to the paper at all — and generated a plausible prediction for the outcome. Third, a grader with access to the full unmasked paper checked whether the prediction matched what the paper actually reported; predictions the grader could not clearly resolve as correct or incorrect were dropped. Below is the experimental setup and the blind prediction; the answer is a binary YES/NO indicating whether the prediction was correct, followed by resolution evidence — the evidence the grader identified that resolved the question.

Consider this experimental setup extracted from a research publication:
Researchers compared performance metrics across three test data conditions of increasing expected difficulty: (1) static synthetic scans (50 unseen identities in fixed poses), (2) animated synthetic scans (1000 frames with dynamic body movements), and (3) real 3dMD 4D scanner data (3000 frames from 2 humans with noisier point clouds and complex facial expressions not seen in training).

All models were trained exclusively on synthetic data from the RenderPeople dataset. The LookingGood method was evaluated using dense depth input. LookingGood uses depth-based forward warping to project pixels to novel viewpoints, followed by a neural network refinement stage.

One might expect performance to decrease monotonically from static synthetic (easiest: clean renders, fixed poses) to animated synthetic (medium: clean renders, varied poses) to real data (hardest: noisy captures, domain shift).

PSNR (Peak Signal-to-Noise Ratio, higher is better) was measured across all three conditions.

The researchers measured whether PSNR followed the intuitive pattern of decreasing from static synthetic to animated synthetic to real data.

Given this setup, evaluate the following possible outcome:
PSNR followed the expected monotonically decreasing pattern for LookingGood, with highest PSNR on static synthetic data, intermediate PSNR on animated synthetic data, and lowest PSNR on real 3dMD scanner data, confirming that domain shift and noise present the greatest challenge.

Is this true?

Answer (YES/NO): NO